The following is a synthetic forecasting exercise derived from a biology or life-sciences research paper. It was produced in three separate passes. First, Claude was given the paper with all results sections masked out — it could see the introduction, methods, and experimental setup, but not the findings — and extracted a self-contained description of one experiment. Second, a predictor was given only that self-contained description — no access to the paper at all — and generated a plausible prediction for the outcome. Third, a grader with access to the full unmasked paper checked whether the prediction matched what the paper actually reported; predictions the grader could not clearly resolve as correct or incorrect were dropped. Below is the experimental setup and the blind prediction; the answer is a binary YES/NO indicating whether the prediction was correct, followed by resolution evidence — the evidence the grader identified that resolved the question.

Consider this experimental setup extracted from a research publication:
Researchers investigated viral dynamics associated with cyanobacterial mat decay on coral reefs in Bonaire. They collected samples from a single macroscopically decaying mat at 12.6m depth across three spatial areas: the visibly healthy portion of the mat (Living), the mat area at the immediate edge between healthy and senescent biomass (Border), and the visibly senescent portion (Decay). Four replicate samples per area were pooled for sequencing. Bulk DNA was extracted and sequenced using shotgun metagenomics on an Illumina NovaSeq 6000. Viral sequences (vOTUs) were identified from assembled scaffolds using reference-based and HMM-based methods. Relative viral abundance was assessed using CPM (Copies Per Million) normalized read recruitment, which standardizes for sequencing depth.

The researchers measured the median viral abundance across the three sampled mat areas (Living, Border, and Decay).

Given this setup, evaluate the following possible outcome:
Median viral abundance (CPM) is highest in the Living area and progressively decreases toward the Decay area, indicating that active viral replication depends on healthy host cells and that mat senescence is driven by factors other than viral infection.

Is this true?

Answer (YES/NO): NO